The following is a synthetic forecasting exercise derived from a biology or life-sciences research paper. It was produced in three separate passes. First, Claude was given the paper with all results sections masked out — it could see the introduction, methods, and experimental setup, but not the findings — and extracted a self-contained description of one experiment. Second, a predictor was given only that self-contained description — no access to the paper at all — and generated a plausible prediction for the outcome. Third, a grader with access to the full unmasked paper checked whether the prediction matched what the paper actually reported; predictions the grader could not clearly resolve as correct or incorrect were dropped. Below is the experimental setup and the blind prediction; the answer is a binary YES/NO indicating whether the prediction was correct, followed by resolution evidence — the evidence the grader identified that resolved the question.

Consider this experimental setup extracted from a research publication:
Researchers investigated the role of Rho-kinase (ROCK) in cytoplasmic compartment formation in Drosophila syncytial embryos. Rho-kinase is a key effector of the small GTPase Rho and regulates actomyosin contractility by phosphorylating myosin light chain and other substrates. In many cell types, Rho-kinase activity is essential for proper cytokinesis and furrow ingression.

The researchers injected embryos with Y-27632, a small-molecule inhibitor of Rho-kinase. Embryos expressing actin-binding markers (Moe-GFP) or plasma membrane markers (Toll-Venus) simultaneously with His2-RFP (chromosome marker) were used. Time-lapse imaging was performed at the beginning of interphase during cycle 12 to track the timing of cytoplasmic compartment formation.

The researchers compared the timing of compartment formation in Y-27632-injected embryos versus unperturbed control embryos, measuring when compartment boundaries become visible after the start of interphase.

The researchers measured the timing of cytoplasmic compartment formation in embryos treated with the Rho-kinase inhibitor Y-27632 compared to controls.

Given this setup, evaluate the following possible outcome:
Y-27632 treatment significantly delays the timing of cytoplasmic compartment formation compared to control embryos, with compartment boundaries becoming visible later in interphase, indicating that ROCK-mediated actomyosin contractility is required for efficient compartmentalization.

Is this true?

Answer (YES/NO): NO